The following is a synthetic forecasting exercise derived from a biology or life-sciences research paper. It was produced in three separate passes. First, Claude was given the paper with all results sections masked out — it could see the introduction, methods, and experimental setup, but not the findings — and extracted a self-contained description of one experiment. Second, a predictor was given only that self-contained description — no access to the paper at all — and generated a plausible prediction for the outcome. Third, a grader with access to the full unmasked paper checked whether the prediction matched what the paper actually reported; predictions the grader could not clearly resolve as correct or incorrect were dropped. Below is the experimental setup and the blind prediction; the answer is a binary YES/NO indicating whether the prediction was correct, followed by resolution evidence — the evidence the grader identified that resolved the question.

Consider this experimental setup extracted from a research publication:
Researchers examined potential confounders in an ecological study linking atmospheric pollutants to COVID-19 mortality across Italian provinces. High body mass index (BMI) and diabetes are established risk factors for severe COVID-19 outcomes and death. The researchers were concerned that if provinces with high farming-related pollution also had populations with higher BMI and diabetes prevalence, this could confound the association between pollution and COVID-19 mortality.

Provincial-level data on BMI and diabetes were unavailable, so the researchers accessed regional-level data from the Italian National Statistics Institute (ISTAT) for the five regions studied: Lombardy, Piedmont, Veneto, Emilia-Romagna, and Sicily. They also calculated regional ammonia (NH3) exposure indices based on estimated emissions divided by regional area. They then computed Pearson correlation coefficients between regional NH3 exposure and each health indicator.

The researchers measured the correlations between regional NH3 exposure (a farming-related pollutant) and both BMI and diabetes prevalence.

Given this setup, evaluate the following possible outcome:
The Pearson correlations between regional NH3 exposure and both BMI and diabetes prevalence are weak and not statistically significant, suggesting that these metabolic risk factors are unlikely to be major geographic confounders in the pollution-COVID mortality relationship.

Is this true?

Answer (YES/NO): NO